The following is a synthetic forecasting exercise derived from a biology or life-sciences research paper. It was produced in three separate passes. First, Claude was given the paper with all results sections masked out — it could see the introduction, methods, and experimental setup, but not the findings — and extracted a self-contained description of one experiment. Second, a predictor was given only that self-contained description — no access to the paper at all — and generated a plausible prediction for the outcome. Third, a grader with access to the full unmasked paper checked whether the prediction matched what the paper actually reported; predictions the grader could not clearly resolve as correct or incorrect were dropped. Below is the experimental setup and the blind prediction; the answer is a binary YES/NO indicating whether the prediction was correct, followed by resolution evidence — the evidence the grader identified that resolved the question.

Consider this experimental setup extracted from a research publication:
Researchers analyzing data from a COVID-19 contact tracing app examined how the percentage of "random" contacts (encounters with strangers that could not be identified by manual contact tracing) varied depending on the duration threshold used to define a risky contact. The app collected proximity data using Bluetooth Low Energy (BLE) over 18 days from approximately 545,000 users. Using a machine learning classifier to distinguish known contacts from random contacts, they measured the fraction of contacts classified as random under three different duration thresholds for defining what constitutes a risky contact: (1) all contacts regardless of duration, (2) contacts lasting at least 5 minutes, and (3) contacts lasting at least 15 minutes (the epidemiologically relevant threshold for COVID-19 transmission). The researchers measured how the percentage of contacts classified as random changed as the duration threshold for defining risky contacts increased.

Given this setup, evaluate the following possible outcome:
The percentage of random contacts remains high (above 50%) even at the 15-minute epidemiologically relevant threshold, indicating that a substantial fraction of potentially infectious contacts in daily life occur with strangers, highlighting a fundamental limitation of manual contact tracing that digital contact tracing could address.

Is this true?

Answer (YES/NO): NO